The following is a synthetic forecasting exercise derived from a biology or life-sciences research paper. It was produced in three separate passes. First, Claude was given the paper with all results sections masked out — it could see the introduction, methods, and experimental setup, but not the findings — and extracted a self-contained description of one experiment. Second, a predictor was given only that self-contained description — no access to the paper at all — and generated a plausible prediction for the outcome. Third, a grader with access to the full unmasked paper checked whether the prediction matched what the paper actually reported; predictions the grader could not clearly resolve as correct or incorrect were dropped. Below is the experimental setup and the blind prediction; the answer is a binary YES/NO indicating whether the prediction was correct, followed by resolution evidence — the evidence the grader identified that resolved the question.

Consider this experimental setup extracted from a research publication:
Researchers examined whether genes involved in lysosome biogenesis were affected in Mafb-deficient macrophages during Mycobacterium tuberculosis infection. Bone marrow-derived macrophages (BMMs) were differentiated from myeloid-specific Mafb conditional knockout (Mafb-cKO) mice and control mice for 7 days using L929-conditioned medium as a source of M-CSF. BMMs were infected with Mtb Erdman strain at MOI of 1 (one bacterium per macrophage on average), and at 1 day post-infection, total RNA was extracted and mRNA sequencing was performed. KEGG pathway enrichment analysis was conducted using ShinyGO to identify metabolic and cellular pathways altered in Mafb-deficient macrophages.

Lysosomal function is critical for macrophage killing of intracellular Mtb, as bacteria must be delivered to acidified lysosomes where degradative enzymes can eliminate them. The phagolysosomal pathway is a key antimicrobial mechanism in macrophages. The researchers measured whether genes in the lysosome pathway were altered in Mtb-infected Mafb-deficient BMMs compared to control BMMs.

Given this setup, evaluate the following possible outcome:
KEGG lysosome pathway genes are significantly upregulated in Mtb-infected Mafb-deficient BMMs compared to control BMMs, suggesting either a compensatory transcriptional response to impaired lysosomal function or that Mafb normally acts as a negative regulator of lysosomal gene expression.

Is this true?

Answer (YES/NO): NO